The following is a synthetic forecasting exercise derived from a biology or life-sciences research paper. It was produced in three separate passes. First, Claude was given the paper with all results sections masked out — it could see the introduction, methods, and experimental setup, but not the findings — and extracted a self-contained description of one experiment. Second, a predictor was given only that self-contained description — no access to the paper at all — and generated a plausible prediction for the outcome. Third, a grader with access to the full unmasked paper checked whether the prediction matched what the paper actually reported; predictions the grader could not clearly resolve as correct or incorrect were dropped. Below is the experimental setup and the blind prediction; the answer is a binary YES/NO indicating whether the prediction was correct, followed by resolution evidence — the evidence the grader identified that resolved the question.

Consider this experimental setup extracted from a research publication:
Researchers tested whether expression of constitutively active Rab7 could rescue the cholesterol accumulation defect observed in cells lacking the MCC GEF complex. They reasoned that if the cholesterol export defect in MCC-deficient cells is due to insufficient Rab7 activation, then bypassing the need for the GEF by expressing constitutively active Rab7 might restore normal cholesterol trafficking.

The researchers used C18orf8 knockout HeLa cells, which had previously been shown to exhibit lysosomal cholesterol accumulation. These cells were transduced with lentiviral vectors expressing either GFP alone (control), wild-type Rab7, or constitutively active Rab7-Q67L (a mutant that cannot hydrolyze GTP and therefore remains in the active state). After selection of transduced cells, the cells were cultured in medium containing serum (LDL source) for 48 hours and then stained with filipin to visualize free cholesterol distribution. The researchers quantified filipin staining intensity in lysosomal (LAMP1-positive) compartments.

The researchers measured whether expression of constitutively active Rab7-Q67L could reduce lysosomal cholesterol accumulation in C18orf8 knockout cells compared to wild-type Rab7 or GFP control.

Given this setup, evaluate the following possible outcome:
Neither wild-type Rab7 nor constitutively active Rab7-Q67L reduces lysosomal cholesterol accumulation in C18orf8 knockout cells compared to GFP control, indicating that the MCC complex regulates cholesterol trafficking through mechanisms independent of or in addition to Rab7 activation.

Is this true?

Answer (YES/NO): NO